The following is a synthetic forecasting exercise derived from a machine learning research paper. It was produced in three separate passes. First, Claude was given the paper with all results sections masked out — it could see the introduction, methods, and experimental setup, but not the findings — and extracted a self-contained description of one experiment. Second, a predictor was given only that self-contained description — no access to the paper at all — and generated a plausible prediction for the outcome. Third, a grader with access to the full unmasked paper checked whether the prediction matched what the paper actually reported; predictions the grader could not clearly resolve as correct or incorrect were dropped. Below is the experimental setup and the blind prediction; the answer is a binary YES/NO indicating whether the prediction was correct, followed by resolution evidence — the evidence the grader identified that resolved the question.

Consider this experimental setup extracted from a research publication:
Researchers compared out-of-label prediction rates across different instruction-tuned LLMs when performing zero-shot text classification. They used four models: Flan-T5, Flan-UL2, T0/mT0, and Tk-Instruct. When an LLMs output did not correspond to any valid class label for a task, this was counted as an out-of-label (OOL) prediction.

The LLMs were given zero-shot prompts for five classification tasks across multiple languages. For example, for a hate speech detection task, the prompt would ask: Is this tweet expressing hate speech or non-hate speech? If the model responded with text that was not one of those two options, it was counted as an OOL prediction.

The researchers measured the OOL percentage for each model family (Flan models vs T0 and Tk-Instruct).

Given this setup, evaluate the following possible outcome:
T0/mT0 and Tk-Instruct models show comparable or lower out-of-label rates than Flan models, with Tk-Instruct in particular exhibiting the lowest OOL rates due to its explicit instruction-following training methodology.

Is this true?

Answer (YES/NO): NO